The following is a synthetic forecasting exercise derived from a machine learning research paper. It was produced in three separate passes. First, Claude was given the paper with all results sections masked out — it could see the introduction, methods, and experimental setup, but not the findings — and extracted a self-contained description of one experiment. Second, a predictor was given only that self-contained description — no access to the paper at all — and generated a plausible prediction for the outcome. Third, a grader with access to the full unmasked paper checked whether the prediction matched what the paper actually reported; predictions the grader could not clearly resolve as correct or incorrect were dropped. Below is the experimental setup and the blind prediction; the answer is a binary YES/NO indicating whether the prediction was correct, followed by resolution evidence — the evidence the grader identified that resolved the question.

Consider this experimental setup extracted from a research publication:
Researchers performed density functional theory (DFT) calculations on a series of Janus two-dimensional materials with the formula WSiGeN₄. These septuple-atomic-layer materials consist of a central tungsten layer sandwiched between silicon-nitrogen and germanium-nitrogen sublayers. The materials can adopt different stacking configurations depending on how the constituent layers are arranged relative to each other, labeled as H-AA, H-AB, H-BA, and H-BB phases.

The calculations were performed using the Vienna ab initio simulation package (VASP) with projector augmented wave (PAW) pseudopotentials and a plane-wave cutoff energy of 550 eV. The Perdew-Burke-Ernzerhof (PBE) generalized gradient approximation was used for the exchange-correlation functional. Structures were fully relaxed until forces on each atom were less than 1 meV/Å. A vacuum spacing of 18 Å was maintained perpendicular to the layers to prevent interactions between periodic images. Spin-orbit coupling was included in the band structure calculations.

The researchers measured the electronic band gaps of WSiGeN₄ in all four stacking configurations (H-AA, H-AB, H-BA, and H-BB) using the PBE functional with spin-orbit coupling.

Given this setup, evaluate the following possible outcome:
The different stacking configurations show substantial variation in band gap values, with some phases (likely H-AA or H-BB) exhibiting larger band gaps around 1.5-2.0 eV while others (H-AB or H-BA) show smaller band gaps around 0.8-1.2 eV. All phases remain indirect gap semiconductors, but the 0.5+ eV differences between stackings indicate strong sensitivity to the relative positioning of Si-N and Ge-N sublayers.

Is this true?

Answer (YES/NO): NO